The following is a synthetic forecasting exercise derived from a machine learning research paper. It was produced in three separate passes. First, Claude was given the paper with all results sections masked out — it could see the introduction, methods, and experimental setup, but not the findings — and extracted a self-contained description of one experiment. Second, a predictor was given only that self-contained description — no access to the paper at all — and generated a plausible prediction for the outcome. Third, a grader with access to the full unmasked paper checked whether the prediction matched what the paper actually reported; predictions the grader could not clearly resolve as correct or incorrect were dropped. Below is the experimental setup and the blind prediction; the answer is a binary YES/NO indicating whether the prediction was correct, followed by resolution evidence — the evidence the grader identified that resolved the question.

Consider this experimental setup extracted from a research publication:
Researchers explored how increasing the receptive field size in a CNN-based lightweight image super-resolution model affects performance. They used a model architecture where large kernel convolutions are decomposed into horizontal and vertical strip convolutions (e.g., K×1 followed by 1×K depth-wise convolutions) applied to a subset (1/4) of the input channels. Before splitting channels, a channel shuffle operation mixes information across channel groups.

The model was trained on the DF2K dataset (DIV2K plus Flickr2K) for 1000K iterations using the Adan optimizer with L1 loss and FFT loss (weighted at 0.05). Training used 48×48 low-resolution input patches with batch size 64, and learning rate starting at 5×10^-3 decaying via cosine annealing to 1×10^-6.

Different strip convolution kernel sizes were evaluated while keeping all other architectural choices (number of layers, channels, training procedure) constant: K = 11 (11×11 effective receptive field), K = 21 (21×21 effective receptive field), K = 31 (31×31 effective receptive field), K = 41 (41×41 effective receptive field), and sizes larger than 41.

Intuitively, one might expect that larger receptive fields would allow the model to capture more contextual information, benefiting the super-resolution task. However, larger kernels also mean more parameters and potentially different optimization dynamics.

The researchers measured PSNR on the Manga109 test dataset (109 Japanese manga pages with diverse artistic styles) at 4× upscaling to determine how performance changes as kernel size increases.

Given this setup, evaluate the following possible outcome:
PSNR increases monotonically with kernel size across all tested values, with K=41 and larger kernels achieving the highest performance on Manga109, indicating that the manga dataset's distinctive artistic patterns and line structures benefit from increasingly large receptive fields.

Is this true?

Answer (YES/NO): NO